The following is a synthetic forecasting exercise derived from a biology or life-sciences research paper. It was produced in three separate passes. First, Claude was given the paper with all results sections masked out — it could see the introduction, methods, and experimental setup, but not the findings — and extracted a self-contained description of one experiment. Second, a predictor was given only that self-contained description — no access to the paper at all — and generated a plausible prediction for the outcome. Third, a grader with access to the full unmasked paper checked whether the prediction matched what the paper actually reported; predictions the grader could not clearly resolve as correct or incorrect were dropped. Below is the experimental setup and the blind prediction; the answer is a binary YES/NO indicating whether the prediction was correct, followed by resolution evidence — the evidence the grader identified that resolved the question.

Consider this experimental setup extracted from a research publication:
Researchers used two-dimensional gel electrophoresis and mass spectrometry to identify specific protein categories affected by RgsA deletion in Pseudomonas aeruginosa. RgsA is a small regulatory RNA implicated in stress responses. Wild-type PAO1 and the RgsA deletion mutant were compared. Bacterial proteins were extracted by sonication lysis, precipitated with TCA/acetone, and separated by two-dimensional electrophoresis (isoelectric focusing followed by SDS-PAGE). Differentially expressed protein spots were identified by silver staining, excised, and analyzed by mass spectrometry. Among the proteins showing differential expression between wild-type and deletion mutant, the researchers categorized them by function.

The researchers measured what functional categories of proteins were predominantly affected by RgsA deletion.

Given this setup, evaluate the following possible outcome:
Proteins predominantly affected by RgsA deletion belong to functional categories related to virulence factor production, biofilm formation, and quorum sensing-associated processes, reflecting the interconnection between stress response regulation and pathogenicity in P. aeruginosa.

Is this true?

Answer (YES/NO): NO